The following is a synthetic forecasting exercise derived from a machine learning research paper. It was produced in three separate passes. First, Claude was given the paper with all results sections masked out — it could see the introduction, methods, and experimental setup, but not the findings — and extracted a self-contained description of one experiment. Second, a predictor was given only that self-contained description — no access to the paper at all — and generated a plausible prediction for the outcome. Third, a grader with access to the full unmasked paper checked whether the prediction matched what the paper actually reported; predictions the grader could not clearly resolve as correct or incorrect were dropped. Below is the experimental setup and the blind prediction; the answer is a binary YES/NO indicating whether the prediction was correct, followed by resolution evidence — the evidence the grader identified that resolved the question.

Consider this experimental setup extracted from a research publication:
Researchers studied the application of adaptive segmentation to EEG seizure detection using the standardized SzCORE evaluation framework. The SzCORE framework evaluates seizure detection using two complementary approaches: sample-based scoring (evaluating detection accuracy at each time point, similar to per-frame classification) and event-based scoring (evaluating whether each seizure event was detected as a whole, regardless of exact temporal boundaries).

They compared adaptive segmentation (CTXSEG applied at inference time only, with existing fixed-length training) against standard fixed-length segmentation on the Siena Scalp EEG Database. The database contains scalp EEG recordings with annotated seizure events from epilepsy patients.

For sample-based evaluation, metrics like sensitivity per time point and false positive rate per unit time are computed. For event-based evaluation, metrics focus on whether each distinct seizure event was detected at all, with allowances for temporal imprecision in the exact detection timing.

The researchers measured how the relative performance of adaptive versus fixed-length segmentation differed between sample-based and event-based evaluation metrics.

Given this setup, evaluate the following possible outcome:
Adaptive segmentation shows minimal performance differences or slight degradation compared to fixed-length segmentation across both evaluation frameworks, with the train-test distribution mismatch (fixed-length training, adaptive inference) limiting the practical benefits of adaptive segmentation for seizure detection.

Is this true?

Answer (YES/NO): NO